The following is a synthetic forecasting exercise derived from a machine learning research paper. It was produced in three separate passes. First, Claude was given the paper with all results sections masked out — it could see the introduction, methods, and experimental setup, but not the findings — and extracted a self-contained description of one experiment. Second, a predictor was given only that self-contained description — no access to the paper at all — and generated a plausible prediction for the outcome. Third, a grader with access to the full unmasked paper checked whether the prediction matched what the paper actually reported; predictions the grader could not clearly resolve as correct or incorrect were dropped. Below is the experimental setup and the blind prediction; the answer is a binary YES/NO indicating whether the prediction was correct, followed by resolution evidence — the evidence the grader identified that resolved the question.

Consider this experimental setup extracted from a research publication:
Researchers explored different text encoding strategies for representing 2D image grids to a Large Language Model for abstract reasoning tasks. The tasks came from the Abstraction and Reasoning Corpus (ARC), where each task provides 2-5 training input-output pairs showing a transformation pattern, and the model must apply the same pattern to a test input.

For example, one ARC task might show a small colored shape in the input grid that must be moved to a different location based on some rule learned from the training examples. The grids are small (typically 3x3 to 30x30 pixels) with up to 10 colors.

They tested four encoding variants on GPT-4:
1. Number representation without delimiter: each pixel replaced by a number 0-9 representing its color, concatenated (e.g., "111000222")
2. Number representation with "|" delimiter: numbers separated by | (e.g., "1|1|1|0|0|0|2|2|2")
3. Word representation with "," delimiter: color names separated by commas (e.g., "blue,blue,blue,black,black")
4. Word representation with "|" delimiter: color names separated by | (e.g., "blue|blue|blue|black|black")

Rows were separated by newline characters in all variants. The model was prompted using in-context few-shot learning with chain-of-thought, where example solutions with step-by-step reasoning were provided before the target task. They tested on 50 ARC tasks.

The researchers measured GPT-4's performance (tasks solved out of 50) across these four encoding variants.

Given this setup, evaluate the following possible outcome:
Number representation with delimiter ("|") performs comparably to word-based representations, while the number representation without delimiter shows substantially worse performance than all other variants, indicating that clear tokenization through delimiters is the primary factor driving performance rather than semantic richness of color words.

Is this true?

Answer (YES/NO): YES